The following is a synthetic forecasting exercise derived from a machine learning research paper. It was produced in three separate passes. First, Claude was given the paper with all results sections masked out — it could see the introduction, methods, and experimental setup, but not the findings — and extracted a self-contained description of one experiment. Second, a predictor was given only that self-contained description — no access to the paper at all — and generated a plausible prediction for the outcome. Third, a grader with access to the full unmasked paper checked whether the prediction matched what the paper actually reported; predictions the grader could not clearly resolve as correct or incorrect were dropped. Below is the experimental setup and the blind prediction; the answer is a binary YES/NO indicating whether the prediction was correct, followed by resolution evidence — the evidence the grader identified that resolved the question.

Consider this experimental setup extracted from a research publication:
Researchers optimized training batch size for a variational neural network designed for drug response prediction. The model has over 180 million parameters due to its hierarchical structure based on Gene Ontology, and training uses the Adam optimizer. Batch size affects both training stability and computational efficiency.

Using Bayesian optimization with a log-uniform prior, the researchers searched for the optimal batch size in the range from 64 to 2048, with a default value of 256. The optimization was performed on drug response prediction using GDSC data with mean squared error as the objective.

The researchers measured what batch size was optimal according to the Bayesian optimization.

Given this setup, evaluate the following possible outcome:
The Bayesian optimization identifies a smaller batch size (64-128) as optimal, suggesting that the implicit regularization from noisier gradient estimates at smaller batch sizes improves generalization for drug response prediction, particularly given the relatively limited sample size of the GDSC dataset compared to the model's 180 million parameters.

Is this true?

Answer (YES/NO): NO